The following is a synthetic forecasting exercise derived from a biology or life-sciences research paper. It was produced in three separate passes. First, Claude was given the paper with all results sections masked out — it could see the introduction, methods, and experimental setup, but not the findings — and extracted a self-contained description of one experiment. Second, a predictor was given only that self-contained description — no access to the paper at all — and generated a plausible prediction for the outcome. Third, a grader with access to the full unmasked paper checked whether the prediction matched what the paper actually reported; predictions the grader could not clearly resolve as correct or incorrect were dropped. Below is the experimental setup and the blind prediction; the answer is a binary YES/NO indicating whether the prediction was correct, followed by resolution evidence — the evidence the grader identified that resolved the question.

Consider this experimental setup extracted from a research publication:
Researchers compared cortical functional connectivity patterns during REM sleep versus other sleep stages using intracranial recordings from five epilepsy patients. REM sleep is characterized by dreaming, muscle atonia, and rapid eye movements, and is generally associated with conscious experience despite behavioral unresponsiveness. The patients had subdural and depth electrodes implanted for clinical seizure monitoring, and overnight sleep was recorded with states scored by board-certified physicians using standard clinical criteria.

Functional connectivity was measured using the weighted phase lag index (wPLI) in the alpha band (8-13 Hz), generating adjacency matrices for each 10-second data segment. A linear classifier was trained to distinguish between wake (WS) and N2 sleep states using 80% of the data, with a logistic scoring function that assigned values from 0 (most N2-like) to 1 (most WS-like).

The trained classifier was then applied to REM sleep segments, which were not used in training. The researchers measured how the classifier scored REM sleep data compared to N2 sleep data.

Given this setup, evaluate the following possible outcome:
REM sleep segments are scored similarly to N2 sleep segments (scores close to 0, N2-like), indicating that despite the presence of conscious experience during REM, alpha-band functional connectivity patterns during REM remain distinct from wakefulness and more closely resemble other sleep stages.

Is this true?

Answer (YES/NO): NO